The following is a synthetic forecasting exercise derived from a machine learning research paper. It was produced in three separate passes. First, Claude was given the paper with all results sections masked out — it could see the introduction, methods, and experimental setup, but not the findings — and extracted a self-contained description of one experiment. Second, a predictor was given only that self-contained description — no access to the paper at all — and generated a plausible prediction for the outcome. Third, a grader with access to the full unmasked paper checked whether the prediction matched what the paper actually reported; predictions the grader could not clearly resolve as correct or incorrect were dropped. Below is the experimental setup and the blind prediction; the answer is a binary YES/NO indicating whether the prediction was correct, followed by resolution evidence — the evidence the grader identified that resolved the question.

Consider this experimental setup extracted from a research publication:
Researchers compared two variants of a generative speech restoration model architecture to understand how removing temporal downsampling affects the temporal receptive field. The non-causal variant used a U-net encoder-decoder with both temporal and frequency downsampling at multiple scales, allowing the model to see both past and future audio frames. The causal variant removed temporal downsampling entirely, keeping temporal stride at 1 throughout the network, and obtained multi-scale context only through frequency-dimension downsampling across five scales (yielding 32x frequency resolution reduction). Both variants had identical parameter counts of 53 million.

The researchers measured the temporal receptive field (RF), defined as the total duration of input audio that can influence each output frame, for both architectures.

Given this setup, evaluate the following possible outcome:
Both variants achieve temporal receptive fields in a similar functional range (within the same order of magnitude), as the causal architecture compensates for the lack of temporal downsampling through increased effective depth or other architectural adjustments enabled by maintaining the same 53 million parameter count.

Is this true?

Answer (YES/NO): NO